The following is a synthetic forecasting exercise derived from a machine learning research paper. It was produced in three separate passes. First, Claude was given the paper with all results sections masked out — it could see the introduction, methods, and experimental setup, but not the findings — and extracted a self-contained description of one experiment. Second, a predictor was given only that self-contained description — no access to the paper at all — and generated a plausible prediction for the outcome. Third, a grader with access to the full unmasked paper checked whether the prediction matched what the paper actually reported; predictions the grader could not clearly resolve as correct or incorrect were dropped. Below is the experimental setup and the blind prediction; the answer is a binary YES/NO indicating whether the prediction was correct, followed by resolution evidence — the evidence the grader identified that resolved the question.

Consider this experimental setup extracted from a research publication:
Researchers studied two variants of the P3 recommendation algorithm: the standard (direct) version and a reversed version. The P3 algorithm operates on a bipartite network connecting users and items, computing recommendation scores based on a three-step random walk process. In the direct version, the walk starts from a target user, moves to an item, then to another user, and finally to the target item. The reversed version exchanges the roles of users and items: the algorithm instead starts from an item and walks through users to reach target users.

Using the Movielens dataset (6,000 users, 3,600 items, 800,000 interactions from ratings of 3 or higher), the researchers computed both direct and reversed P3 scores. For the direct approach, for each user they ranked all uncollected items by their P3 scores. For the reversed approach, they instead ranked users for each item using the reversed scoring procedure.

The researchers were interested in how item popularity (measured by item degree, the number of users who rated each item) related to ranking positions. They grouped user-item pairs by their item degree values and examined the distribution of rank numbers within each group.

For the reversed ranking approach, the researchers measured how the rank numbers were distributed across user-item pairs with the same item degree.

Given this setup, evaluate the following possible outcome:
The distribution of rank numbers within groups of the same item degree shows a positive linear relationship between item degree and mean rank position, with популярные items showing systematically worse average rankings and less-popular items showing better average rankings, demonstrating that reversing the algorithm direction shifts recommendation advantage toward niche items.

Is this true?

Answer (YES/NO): NO